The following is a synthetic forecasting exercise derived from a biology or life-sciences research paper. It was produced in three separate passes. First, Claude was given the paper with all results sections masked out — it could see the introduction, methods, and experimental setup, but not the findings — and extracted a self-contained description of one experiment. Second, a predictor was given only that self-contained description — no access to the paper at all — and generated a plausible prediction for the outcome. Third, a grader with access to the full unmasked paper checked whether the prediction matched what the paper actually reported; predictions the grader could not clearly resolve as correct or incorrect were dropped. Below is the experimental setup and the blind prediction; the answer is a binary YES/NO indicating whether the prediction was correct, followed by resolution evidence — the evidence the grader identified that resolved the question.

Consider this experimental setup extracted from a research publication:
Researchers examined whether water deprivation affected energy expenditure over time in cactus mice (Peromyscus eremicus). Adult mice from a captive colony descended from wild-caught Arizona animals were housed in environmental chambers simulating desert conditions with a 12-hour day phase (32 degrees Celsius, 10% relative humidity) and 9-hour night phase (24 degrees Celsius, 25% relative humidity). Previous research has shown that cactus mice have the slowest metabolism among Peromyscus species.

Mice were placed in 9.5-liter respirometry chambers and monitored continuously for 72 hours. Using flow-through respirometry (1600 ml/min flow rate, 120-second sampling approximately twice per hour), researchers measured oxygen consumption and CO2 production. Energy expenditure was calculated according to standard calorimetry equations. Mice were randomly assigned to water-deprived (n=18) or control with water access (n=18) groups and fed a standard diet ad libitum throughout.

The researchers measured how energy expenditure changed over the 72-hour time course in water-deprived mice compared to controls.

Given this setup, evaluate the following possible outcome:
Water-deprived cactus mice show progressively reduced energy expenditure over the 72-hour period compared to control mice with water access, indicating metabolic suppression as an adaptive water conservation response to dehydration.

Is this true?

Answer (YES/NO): NO